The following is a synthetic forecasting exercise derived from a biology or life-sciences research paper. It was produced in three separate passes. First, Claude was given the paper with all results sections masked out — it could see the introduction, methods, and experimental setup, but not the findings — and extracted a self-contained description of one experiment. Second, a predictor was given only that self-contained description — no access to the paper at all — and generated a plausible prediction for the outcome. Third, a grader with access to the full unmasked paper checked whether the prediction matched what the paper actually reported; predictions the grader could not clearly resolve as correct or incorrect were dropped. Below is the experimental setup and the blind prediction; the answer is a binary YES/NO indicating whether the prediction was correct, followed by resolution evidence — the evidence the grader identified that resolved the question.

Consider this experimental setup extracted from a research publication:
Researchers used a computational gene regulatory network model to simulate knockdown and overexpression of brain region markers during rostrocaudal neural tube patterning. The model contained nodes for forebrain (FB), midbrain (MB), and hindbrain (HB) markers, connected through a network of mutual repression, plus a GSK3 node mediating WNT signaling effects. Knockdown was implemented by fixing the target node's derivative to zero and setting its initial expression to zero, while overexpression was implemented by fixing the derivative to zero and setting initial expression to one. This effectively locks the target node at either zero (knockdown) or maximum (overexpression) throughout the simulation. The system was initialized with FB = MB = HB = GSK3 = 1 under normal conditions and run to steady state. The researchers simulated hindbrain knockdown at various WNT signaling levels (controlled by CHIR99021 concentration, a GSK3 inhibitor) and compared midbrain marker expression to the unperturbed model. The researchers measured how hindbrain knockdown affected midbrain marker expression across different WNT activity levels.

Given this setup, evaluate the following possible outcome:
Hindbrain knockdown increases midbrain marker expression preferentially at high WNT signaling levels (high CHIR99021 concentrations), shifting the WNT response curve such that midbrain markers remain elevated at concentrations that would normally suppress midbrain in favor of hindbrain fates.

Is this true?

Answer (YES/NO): YES